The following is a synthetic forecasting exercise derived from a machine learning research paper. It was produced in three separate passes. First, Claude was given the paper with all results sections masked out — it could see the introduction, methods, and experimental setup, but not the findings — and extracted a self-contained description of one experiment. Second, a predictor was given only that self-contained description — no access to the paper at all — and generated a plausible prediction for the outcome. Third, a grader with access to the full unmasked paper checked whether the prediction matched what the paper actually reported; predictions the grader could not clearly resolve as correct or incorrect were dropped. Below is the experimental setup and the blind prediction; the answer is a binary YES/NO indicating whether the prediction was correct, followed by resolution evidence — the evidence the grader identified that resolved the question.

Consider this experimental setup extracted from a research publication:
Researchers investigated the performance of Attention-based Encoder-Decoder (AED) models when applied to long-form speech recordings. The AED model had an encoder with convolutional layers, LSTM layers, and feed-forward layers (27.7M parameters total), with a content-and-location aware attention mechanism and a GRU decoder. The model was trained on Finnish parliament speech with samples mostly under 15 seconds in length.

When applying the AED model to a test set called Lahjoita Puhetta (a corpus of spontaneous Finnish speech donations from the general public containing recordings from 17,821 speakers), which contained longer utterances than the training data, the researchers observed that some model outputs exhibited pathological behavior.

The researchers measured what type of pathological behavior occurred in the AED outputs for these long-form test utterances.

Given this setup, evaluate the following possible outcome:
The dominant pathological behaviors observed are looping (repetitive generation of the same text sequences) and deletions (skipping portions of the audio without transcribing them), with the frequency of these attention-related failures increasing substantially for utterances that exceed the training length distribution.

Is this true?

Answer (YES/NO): NO